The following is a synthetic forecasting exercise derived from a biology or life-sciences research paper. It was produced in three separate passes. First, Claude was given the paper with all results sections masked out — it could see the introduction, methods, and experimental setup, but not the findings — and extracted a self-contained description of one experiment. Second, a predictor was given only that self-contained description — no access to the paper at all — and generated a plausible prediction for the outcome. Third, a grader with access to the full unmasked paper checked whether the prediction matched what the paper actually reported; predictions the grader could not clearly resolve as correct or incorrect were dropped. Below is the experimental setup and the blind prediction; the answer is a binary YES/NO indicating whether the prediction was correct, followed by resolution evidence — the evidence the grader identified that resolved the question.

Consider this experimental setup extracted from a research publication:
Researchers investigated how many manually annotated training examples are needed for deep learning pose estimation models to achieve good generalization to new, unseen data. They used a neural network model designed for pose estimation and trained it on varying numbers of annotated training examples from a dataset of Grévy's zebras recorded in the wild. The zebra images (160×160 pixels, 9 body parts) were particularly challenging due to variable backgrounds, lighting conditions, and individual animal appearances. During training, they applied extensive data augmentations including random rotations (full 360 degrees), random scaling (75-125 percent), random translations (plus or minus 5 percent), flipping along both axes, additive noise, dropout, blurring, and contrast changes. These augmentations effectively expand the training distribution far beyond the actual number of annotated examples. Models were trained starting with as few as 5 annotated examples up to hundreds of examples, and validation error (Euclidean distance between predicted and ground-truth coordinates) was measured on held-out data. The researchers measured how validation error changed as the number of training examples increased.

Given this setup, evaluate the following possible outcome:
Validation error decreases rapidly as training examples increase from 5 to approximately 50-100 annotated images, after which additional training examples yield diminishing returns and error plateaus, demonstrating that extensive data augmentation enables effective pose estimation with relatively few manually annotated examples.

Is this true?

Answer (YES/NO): YES